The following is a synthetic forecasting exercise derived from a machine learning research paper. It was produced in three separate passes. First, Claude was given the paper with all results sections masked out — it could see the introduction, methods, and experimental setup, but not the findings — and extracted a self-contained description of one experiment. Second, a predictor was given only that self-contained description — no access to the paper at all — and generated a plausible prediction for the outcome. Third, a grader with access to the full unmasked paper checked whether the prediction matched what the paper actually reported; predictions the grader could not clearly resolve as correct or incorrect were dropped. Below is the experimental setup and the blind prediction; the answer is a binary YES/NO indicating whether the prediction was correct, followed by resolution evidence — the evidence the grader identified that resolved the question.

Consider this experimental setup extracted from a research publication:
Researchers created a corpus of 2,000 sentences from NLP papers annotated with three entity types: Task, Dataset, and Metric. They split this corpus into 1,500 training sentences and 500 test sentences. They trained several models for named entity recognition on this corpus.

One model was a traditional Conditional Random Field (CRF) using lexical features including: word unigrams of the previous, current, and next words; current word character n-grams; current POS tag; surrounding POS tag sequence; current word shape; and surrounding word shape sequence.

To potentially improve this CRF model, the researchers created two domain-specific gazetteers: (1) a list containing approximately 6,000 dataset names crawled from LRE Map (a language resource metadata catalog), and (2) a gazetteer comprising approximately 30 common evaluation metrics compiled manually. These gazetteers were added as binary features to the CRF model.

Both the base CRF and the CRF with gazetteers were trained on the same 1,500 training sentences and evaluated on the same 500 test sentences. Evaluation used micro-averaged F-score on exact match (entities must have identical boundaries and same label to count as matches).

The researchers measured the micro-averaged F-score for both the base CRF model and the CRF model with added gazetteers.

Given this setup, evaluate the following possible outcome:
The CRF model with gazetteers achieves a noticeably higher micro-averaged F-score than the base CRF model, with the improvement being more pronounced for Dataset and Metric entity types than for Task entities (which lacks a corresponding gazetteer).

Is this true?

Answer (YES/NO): NO